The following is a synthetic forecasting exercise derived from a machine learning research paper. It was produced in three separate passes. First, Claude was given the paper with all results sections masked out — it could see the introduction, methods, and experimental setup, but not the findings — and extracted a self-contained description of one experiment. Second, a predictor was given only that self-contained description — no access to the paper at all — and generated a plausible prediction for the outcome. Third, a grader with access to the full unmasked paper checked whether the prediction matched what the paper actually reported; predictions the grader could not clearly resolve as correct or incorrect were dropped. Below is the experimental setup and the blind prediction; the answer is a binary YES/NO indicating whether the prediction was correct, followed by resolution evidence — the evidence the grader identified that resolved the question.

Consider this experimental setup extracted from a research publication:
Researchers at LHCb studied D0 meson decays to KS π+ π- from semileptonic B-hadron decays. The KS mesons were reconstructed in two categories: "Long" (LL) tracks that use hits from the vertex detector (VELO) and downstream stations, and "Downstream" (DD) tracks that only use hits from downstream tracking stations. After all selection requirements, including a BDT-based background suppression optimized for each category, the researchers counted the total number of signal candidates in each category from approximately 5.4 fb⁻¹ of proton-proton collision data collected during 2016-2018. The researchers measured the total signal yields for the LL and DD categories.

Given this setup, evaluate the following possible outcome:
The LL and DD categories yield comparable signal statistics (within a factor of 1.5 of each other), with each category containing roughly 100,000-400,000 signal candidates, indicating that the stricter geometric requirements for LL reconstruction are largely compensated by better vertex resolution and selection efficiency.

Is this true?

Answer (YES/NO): NO